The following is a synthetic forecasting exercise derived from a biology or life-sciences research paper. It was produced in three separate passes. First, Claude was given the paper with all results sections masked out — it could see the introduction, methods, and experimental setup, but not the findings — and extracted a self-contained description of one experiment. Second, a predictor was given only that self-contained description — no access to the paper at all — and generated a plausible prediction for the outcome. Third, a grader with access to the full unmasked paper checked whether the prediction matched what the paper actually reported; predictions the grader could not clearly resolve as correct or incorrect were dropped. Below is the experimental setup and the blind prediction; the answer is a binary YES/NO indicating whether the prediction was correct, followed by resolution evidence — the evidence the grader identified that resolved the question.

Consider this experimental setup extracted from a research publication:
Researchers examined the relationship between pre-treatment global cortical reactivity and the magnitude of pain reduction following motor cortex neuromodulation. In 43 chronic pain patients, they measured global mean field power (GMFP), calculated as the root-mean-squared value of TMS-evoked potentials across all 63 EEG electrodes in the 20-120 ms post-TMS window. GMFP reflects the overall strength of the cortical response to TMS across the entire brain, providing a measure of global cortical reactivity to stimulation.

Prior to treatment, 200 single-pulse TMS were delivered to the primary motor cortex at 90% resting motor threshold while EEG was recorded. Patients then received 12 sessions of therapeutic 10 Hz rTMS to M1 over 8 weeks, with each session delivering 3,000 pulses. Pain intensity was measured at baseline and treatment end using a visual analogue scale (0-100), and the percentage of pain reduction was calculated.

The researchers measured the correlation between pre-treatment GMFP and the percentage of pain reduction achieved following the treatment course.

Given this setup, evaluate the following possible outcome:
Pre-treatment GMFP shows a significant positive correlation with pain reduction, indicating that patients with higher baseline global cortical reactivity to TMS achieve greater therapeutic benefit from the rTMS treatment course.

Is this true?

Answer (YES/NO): NO